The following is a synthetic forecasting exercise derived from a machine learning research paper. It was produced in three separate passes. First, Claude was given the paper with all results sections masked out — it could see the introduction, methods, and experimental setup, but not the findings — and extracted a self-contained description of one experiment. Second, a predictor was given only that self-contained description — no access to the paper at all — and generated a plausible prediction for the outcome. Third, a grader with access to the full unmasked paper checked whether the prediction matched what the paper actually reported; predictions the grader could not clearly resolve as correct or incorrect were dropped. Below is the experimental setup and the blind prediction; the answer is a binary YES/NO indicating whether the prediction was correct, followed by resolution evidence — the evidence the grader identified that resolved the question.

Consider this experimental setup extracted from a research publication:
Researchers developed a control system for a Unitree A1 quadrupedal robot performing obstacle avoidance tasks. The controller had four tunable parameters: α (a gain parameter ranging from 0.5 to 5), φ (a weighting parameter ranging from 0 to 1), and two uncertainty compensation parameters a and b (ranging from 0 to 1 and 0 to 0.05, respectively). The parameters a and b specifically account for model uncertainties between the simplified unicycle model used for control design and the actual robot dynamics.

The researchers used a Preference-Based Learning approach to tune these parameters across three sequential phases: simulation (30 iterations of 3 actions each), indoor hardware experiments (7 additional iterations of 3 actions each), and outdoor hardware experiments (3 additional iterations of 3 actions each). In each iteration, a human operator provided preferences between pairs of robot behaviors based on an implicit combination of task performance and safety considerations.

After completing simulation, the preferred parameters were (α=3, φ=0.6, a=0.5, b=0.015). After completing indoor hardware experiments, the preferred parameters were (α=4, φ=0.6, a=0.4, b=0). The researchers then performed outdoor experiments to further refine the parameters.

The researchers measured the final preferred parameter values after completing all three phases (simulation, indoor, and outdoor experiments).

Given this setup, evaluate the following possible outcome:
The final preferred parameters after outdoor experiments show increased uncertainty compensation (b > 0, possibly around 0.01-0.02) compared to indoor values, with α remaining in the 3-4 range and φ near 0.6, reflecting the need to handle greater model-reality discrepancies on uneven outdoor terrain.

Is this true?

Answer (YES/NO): NO